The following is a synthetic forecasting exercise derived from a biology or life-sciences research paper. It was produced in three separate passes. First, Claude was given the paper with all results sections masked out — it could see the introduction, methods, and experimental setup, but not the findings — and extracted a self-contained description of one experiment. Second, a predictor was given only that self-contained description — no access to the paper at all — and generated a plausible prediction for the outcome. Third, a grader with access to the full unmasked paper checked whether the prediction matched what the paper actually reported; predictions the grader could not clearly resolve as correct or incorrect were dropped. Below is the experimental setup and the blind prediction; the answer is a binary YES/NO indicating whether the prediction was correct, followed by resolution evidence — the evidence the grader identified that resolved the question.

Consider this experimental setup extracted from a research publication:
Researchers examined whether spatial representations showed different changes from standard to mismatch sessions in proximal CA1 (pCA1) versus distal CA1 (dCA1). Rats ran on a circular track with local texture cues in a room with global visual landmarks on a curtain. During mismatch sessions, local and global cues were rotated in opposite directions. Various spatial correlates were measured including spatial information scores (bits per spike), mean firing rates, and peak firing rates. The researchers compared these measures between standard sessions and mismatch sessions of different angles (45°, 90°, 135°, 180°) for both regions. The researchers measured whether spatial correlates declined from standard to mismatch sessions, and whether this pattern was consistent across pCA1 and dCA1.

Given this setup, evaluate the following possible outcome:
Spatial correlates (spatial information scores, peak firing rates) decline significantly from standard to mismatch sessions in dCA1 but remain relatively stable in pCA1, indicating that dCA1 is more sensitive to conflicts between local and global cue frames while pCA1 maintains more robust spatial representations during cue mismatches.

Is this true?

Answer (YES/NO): NO